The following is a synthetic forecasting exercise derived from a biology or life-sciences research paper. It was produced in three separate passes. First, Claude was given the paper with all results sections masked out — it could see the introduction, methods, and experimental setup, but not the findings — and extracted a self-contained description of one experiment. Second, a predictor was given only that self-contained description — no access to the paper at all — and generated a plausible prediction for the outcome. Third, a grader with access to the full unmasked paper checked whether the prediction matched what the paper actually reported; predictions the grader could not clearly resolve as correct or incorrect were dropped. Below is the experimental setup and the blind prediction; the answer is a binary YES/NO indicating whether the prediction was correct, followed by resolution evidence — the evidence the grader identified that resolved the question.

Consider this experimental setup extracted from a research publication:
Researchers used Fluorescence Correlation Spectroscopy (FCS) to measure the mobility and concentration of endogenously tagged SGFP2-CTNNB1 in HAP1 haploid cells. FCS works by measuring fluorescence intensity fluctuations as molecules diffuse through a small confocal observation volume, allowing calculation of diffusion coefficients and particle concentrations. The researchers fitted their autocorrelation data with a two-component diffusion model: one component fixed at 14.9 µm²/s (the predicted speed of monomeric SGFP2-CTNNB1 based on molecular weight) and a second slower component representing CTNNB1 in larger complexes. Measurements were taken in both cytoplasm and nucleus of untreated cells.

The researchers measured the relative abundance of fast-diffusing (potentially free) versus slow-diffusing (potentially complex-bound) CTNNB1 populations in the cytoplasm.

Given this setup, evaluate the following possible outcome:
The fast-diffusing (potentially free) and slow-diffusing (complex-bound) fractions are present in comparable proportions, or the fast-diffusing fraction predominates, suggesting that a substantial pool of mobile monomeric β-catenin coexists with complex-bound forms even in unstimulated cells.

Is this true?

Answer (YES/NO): YES